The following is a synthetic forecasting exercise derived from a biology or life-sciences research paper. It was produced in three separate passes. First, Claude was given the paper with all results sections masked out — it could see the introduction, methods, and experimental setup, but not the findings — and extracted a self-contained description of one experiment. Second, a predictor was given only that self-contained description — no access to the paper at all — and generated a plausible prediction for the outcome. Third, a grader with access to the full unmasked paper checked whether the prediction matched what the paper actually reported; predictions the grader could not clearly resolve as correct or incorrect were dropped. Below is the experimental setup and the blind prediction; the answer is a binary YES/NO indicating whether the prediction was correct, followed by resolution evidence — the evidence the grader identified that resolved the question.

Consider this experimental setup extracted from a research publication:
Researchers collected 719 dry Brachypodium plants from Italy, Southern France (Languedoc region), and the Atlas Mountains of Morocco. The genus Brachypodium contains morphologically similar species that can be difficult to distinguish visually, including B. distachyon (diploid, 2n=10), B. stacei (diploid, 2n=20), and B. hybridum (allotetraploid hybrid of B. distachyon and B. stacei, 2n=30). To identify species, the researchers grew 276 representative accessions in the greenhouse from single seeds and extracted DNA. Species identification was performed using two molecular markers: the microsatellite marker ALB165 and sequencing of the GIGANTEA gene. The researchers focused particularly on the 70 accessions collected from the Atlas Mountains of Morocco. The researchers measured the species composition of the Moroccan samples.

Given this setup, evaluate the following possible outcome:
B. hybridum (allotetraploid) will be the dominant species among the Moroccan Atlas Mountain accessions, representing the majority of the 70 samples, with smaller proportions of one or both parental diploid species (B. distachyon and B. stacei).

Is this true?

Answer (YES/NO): NO